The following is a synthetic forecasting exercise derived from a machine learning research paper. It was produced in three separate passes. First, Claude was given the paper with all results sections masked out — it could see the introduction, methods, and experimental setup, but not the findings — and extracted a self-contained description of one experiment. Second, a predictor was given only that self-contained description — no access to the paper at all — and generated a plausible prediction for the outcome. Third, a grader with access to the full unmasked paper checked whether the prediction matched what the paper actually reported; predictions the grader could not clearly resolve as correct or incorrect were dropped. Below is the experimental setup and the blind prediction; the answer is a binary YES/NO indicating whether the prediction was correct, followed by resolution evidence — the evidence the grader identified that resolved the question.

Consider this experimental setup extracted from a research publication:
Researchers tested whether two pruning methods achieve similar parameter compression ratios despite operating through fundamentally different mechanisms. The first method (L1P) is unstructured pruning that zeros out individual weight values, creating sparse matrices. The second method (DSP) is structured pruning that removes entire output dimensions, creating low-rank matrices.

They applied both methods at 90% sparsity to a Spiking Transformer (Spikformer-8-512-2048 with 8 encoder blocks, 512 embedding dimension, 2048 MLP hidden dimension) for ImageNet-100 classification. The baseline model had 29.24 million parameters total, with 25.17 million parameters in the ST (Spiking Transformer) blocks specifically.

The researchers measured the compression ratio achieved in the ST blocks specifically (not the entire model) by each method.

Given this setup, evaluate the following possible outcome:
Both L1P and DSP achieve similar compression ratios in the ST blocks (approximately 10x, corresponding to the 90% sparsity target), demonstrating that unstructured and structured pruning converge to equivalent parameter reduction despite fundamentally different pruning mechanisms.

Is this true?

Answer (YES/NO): YES